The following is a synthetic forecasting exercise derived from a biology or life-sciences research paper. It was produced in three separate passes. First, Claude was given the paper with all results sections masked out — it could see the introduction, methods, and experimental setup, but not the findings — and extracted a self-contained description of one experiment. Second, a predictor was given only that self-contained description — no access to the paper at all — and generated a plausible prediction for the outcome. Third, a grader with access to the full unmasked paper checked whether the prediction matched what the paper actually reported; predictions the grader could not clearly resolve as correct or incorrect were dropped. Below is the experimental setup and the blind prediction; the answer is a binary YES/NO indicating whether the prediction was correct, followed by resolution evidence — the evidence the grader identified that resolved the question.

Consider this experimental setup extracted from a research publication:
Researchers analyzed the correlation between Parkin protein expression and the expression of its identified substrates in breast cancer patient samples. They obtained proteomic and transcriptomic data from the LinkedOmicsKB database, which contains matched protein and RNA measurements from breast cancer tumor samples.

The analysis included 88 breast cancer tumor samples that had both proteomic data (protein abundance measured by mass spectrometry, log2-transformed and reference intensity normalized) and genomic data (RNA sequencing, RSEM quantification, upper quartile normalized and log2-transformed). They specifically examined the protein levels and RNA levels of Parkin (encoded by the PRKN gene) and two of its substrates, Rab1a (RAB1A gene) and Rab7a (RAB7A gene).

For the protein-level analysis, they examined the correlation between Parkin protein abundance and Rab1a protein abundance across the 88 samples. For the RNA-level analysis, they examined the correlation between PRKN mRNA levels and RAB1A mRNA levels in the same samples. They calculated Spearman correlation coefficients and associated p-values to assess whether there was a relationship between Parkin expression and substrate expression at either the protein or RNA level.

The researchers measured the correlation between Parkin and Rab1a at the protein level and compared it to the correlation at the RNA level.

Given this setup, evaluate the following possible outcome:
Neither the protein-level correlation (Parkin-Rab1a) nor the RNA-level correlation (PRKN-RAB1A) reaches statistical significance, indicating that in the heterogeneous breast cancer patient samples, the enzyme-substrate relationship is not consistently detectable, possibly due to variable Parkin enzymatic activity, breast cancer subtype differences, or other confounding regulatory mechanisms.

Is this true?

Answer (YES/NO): NO